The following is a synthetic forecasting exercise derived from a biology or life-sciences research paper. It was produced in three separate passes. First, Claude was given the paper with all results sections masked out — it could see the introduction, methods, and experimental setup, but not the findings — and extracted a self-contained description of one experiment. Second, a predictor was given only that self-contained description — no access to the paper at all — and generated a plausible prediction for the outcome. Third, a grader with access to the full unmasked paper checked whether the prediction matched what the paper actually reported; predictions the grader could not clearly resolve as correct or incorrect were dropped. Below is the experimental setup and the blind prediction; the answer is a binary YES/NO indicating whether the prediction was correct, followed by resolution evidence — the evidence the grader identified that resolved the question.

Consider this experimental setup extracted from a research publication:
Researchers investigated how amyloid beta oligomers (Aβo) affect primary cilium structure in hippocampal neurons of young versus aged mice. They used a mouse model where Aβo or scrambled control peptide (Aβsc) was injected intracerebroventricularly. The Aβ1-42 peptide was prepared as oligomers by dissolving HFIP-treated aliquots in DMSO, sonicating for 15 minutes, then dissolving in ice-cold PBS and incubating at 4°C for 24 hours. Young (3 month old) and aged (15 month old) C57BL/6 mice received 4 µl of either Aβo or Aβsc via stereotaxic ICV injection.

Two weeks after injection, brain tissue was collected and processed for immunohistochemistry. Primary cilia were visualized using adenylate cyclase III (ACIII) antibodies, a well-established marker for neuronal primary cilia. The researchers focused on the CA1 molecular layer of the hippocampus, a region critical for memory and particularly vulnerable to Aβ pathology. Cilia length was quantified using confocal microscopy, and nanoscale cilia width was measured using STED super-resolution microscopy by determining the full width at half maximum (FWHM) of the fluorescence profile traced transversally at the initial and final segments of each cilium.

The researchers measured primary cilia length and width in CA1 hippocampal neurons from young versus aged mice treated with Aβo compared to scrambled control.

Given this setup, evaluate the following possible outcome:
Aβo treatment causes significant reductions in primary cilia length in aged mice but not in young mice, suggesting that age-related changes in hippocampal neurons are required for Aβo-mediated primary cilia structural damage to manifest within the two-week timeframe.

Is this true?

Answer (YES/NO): NO